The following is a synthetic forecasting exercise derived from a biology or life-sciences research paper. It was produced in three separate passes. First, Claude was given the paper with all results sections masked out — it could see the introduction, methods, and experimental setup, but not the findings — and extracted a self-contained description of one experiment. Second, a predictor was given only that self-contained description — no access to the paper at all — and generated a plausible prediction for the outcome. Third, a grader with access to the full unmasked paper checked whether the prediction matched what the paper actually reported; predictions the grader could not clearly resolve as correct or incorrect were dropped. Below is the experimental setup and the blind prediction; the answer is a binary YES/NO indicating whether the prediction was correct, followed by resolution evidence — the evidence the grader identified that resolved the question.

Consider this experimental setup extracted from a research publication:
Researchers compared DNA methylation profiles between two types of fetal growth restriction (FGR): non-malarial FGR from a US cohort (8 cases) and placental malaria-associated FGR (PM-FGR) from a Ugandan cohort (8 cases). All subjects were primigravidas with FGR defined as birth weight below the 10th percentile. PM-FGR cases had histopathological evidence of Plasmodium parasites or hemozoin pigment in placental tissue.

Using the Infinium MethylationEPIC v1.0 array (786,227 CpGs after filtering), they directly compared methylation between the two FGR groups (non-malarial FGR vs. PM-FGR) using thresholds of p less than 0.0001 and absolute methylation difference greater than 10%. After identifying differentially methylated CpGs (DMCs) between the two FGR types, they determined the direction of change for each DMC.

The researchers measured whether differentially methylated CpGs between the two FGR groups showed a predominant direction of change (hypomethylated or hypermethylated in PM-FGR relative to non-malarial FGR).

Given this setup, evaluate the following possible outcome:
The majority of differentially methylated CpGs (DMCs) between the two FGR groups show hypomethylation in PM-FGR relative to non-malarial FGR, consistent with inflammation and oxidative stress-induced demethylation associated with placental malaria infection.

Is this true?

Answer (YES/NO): NO